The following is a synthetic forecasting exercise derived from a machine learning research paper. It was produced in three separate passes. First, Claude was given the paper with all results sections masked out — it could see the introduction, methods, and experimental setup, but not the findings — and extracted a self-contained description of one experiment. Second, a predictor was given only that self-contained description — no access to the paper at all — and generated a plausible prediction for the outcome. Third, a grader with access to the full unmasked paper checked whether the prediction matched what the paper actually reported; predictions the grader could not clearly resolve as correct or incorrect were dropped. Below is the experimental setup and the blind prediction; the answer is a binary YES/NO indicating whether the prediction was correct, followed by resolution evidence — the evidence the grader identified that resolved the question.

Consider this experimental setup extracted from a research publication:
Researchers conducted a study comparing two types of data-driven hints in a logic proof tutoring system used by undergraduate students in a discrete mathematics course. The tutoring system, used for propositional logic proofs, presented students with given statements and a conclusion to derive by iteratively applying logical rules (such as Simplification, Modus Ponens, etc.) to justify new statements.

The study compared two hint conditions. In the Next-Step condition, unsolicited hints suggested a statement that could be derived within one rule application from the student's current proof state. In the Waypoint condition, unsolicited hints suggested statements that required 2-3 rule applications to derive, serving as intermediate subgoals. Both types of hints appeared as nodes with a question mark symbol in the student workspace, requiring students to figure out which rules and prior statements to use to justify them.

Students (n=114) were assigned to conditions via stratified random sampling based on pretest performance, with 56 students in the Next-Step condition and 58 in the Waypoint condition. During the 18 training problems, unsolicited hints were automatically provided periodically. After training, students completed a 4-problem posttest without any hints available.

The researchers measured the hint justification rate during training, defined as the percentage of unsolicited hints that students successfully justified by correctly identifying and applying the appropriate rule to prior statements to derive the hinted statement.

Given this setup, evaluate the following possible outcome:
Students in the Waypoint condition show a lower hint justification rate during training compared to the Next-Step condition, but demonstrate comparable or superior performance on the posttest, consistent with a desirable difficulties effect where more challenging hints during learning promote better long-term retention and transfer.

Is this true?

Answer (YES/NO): NO